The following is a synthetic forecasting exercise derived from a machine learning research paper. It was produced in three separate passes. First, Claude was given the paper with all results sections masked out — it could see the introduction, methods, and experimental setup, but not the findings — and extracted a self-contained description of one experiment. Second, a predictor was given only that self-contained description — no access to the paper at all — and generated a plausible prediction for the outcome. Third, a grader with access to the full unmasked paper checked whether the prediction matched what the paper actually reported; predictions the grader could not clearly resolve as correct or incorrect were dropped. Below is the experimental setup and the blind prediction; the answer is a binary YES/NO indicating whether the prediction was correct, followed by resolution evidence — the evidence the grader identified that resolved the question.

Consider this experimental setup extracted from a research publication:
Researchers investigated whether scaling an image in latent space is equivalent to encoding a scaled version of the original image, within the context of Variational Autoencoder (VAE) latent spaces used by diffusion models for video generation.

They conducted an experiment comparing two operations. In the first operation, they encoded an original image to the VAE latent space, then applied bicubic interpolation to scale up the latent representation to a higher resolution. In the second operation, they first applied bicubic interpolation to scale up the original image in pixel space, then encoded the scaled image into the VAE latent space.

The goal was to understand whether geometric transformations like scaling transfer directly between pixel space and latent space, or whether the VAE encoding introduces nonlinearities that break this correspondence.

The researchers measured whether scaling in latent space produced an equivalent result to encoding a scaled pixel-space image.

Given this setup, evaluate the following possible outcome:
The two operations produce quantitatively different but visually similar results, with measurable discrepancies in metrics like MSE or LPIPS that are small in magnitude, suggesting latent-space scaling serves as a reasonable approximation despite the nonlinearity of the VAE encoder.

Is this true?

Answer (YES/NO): NO